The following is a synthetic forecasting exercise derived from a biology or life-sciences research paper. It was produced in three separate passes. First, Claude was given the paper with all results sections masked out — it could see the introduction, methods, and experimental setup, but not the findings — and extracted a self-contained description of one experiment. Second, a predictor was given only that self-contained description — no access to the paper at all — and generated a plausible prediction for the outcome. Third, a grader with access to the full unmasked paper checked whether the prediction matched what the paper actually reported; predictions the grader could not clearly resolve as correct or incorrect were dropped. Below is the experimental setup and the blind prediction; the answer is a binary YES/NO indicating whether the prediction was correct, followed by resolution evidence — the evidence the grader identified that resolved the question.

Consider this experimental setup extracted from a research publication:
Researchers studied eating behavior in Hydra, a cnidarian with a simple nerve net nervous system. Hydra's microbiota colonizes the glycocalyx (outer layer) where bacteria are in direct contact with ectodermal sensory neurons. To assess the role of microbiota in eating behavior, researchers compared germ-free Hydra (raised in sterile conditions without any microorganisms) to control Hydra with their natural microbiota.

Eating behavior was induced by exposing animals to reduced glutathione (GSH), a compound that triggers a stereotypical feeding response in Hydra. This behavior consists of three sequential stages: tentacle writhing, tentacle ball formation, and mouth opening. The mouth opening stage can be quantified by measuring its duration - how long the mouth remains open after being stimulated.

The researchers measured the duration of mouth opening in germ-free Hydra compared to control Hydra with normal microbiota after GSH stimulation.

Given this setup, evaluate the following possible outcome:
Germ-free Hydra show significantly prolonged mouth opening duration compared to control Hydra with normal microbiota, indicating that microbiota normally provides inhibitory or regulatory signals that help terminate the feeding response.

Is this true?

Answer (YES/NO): NO